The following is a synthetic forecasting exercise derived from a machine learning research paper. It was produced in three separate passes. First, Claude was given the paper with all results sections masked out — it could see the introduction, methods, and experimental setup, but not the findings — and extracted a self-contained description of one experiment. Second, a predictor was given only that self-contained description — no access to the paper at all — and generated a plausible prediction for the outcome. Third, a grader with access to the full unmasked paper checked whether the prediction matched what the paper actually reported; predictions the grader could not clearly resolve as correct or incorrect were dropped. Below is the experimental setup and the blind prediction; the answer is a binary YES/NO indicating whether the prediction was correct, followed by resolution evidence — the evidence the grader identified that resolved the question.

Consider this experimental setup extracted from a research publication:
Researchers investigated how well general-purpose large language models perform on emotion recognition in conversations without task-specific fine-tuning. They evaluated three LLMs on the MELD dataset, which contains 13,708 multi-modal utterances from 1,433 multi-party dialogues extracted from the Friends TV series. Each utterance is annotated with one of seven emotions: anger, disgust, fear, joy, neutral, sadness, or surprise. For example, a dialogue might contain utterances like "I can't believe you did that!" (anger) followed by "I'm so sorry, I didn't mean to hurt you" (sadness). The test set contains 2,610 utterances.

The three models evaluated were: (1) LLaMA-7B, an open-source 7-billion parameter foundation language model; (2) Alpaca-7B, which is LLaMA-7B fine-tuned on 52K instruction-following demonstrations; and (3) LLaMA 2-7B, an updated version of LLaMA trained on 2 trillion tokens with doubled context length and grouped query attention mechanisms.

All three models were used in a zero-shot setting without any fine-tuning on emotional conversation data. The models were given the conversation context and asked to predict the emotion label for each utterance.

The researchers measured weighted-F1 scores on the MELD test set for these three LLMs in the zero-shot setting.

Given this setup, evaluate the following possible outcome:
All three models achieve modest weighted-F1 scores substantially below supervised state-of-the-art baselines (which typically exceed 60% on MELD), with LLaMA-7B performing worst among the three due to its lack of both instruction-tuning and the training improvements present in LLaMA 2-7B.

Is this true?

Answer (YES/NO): YES